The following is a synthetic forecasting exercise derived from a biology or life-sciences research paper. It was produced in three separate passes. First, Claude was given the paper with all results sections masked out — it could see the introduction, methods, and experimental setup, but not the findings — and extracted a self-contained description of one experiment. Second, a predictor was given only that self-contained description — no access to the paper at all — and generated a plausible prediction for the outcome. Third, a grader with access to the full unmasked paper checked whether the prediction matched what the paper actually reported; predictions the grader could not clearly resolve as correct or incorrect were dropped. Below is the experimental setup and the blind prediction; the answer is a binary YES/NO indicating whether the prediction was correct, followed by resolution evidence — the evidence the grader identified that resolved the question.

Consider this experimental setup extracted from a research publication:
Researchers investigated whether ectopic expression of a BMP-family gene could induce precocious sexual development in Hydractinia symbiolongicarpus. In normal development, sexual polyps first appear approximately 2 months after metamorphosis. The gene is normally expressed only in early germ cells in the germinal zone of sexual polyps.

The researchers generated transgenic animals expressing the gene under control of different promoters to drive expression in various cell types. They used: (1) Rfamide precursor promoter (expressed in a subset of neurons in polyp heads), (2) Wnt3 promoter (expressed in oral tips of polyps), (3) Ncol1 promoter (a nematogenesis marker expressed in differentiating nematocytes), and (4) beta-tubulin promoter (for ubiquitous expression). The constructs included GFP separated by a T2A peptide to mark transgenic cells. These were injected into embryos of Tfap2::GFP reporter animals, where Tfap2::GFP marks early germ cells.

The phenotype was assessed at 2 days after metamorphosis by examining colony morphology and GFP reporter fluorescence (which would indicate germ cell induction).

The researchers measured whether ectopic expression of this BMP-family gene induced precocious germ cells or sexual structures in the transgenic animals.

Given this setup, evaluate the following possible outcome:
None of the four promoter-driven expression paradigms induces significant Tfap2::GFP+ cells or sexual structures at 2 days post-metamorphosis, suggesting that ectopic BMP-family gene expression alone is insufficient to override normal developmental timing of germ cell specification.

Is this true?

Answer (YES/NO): NO